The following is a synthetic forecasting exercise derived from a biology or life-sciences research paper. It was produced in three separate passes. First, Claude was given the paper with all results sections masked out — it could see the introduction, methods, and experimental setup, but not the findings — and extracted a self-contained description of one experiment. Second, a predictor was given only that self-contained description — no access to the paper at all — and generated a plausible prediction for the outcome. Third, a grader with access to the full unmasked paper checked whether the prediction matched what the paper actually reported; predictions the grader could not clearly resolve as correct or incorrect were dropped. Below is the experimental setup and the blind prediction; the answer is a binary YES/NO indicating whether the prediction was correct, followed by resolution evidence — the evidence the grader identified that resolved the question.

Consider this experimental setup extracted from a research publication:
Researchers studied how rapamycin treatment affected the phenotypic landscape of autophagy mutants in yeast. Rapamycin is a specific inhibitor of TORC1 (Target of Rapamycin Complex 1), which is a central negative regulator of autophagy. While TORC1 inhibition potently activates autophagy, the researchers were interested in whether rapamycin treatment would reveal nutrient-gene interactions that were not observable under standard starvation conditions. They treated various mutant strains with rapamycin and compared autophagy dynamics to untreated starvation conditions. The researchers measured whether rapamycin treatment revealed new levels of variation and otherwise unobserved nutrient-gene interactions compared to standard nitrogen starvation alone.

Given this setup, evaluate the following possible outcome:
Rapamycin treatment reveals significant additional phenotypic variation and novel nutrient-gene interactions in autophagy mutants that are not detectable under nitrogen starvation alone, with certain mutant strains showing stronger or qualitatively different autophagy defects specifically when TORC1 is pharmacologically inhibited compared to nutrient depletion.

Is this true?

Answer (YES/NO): YES